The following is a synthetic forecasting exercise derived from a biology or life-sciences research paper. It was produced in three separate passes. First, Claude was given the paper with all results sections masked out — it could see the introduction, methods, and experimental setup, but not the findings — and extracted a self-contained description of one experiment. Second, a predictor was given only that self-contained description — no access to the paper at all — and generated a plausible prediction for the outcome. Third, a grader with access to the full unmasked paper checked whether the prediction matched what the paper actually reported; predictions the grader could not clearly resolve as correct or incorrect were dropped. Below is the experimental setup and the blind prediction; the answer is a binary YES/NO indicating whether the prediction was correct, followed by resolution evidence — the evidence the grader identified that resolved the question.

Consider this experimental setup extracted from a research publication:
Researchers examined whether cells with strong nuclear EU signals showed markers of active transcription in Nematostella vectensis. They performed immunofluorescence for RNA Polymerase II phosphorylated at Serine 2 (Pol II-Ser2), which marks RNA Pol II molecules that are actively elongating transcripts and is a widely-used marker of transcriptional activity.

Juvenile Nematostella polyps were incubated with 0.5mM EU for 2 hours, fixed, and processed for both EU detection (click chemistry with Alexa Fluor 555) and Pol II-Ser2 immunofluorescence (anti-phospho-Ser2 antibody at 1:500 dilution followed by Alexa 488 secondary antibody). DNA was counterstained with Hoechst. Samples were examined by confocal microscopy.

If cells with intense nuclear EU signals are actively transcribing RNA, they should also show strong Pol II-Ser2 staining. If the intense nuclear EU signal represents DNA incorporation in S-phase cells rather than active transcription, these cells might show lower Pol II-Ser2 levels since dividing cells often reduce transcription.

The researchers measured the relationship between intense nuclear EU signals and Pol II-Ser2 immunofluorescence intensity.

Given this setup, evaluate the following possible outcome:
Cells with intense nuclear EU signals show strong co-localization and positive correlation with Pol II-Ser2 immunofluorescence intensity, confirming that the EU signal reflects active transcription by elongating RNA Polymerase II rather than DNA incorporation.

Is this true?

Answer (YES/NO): NO